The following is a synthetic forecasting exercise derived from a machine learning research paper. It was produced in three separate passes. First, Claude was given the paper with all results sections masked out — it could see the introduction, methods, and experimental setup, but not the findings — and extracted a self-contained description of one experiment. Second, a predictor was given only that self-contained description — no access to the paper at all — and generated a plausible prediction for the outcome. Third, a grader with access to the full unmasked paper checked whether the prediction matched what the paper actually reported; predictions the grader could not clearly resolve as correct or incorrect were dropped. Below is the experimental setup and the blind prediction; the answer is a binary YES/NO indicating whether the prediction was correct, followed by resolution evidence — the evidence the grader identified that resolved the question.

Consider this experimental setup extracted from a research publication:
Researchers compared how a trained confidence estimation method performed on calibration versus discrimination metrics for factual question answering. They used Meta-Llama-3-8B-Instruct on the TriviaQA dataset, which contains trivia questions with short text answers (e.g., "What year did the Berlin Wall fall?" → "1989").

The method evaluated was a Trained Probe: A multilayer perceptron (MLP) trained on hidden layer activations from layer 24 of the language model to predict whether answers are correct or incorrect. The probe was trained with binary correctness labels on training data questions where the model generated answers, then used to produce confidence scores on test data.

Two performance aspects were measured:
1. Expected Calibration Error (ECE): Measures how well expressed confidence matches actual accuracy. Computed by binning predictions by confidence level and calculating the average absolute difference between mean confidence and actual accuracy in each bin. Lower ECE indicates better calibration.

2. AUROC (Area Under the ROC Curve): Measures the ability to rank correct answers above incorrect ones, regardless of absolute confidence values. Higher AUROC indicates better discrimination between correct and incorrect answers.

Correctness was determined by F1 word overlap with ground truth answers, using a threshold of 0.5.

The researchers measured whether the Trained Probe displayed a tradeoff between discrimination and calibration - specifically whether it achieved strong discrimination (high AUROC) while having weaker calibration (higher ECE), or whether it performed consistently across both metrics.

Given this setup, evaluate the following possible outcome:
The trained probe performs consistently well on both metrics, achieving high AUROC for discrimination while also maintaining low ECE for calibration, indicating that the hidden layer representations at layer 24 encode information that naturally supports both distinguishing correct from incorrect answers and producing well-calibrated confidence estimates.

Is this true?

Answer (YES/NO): YES